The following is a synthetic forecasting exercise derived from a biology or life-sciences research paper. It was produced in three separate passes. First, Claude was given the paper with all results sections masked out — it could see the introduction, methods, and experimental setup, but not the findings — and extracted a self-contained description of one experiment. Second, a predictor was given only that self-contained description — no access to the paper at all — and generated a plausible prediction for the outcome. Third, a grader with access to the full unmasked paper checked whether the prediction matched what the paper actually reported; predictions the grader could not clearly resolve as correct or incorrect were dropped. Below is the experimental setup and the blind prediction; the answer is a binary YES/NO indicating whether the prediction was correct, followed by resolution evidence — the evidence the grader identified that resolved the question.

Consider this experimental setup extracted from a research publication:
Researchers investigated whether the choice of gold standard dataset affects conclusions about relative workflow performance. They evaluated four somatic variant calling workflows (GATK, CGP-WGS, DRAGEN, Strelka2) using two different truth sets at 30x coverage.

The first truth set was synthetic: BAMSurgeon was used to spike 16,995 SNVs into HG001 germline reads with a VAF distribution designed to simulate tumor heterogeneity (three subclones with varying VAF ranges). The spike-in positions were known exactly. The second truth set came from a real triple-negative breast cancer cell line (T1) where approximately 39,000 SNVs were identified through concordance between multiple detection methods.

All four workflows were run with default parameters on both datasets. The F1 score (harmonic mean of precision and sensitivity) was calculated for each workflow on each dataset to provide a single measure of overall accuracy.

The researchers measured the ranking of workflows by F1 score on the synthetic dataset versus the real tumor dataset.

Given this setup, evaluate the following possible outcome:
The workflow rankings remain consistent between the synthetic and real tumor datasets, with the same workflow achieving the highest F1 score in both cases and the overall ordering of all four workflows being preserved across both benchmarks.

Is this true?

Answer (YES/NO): NO